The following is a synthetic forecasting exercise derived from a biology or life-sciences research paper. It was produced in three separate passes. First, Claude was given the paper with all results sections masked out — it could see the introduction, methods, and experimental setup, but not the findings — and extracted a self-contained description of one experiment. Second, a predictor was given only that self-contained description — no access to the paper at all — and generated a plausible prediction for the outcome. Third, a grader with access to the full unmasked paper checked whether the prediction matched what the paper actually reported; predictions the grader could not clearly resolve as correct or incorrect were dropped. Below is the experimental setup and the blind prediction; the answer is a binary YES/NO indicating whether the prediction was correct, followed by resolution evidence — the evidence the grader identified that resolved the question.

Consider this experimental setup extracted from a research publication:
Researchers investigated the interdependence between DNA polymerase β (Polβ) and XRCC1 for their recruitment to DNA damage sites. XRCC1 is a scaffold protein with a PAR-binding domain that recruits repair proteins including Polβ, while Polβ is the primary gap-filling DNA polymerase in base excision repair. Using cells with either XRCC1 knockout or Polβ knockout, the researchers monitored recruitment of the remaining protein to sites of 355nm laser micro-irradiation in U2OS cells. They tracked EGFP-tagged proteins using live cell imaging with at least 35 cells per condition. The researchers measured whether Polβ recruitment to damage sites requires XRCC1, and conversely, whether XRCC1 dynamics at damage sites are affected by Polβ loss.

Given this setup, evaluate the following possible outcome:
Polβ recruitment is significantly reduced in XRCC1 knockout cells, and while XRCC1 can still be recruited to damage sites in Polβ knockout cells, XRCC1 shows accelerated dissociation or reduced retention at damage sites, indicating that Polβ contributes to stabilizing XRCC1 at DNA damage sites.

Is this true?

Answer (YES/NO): NO